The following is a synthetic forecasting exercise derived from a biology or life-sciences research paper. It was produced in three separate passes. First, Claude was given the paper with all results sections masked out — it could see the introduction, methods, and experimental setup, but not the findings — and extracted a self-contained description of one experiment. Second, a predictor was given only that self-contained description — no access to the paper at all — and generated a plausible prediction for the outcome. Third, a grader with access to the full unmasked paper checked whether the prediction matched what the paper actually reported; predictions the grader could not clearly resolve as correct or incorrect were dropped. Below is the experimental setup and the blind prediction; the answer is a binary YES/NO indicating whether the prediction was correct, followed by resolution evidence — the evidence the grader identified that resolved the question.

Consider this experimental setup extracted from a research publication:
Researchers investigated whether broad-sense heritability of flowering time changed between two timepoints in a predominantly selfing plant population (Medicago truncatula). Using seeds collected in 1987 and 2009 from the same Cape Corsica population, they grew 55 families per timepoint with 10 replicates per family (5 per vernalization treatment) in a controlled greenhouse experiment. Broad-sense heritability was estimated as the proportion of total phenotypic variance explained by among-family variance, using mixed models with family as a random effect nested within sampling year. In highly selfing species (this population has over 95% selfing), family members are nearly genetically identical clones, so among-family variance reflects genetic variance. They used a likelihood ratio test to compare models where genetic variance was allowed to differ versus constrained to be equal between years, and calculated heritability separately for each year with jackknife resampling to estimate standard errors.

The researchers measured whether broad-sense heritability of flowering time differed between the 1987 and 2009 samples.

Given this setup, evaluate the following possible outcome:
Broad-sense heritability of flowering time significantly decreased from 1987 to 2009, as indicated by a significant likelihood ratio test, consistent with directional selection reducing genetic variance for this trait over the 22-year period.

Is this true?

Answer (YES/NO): NO